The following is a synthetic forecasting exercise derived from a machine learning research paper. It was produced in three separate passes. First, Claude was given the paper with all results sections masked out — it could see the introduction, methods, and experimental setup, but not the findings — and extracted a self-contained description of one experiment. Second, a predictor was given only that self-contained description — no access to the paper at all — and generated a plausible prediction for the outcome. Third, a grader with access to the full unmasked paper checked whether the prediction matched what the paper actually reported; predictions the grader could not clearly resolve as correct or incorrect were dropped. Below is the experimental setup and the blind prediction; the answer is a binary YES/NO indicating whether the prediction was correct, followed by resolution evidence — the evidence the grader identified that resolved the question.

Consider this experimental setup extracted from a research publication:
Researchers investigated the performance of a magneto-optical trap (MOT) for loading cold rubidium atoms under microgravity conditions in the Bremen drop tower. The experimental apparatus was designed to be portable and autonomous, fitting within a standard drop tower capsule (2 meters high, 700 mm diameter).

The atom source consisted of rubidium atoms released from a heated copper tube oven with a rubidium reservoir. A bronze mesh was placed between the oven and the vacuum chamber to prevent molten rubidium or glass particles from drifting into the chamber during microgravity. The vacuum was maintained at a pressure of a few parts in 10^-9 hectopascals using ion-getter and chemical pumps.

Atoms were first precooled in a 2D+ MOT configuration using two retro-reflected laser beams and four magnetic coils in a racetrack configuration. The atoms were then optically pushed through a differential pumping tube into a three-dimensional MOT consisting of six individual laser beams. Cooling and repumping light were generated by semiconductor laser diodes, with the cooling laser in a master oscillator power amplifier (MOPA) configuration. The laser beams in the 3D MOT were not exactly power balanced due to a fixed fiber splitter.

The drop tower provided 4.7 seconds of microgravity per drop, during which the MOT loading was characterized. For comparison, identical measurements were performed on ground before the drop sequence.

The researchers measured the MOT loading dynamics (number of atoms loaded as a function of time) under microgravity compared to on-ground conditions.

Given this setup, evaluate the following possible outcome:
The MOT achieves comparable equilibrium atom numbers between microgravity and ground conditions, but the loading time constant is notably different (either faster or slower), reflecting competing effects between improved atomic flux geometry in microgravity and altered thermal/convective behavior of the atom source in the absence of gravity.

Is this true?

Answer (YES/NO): NO